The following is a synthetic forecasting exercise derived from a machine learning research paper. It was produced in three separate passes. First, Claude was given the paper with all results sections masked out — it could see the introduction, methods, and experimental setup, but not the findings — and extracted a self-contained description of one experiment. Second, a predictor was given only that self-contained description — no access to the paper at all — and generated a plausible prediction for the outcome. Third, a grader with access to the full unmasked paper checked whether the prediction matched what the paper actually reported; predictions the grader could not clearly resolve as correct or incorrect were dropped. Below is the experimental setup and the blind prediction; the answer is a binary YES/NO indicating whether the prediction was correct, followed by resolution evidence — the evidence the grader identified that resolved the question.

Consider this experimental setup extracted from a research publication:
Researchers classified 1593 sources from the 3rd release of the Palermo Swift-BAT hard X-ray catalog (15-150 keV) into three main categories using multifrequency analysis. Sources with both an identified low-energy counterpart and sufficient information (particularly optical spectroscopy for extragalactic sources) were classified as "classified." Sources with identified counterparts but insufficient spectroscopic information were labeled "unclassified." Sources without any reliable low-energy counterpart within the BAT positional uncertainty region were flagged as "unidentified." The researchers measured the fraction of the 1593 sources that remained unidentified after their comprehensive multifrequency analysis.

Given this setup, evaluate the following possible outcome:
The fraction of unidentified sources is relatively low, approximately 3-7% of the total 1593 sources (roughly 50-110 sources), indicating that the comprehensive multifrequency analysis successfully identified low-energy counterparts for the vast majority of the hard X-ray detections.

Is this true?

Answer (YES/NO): NO